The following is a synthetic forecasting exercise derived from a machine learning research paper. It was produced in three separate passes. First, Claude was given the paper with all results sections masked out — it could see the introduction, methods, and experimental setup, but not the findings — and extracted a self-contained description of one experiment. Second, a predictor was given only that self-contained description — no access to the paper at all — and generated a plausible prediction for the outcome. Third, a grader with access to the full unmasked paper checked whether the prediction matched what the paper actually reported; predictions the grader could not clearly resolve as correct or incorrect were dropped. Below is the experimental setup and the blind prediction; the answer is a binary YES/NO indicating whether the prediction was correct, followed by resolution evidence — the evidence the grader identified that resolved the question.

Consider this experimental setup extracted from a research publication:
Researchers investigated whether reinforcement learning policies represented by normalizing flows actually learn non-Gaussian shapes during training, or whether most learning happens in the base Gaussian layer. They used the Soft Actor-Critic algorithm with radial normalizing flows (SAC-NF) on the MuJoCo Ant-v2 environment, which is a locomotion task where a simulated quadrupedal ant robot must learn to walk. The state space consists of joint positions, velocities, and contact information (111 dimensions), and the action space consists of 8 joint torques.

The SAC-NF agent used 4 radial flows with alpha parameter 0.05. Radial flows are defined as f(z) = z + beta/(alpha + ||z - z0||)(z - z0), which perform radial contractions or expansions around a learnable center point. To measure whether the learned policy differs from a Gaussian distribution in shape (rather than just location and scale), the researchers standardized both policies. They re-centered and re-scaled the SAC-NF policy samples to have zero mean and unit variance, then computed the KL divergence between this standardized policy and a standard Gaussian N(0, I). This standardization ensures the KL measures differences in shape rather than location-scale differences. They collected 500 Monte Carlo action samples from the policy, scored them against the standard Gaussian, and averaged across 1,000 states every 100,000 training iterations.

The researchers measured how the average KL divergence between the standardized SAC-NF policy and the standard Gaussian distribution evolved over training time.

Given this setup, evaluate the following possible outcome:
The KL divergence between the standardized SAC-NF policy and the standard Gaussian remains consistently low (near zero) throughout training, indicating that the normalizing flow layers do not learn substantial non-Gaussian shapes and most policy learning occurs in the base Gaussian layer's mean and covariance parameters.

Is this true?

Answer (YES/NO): NO